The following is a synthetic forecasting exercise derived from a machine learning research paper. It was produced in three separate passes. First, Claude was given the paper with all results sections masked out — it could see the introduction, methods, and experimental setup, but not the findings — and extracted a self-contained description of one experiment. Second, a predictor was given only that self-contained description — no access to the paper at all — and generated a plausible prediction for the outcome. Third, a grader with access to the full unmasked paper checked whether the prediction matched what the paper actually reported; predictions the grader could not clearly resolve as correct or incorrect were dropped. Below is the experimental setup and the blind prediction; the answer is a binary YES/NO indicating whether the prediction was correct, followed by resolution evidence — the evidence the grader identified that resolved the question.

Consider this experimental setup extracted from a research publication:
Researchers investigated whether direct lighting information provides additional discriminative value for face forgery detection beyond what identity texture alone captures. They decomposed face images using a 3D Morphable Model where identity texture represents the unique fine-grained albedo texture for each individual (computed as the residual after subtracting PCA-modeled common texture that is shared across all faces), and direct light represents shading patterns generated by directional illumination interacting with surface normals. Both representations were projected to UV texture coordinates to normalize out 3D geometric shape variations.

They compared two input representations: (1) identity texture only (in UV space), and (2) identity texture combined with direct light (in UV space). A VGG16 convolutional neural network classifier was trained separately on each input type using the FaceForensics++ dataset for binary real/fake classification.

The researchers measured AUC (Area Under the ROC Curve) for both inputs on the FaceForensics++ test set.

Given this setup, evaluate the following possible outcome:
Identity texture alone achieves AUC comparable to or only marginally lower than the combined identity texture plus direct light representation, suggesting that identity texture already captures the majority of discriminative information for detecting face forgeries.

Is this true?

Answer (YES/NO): YES